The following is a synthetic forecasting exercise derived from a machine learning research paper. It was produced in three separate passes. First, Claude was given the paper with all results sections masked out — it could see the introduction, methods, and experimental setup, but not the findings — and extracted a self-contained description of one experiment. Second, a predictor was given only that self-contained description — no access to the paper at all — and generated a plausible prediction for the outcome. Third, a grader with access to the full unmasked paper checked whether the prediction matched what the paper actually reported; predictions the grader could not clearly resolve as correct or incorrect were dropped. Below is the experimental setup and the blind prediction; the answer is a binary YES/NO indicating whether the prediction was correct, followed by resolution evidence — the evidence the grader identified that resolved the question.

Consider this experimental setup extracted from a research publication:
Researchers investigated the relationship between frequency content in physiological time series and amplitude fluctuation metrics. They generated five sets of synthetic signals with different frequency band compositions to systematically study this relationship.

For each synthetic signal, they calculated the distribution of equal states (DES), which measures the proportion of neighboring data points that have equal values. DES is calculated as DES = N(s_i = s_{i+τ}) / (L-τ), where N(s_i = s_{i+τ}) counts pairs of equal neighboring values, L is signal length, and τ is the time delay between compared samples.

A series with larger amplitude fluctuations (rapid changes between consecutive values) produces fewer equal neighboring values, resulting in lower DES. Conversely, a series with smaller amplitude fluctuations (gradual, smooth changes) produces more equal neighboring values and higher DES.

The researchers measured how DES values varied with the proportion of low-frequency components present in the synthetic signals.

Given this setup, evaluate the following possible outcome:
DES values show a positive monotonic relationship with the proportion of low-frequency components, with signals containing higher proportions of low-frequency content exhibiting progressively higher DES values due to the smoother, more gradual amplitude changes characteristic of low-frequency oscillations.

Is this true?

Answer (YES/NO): YES